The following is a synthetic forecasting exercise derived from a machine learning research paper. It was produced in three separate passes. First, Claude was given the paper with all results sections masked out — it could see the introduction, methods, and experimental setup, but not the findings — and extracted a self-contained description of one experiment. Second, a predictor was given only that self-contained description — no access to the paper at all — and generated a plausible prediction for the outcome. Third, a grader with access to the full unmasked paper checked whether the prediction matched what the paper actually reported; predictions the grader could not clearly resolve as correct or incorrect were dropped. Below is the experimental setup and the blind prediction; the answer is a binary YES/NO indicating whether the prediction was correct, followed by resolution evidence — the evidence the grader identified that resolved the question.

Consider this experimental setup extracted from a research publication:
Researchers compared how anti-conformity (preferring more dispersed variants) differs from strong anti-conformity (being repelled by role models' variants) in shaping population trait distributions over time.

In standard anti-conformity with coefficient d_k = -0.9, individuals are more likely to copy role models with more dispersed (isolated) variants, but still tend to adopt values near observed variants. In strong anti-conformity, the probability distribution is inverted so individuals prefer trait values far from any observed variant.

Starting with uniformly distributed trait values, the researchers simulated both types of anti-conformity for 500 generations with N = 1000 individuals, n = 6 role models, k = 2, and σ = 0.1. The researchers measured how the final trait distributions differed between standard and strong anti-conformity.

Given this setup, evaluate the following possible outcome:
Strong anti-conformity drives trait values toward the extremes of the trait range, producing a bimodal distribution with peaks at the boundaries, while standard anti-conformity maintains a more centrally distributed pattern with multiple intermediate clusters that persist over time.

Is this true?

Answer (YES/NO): NO